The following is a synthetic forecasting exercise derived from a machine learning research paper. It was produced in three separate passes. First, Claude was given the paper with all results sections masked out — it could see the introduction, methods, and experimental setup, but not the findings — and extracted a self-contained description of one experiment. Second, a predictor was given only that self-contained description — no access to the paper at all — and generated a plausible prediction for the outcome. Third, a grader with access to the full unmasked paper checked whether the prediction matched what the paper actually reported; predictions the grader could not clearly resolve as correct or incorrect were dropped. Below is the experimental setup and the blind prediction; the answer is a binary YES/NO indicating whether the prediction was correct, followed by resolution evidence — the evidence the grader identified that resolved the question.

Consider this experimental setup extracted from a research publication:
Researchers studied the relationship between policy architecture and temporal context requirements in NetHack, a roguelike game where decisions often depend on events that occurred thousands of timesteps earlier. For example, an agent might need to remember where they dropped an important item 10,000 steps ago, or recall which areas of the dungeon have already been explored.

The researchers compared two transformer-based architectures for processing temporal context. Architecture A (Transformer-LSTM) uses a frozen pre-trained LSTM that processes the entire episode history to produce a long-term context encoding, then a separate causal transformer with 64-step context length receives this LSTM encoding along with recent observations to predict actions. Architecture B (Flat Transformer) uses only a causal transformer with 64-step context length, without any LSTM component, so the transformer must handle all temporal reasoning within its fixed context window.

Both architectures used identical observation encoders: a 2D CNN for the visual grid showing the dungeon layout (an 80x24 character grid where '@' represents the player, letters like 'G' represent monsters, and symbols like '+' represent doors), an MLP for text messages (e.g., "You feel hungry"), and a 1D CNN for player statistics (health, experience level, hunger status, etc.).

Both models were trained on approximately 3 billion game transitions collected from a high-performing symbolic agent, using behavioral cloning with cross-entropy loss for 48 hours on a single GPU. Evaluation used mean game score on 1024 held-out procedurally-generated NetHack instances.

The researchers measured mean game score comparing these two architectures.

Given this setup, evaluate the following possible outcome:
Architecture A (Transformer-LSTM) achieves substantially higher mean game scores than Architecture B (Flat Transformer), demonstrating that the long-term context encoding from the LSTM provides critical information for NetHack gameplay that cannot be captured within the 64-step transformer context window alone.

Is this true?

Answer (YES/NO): YES